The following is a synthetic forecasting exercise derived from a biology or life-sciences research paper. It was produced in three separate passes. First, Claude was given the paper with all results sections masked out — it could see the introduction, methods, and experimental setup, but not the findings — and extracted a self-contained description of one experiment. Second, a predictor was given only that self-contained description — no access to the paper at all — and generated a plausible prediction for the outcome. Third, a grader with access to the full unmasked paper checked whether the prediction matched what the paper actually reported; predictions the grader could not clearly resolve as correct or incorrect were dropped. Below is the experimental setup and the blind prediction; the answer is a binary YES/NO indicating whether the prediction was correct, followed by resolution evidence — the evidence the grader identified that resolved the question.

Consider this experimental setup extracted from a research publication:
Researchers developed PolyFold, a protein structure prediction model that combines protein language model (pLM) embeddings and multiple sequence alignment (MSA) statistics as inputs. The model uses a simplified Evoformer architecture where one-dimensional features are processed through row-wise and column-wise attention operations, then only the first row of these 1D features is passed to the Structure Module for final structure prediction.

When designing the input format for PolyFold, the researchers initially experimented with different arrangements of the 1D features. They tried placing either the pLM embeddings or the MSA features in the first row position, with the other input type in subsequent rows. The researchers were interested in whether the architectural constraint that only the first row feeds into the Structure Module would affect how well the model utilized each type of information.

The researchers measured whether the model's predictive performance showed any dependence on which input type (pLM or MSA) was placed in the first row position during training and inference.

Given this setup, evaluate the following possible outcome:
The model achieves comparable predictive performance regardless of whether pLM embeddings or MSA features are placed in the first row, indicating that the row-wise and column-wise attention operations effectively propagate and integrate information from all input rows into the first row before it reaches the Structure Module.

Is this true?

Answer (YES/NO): NO